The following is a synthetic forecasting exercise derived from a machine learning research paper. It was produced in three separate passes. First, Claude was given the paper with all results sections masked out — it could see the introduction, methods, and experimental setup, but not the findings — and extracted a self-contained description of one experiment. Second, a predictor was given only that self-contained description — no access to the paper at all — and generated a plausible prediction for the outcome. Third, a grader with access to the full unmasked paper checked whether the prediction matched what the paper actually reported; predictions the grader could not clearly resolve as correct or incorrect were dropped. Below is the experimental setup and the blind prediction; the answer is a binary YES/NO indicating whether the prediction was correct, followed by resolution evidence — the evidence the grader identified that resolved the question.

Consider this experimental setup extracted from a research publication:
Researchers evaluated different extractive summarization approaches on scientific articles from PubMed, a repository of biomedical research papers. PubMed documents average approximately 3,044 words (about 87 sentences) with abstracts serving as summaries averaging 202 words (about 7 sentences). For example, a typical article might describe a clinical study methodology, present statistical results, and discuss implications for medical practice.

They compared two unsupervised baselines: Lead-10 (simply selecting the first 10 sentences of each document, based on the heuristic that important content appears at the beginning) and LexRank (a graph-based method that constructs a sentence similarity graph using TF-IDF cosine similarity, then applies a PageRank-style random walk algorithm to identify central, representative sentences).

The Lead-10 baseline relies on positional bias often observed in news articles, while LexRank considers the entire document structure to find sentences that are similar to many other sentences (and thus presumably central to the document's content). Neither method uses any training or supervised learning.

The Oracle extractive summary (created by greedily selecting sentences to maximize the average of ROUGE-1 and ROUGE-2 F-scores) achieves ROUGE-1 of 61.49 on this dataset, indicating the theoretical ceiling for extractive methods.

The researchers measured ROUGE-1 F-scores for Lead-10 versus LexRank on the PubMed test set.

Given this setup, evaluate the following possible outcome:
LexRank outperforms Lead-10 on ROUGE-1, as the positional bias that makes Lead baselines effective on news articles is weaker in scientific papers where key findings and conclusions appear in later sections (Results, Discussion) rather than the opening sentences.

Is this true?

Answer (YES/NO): YES